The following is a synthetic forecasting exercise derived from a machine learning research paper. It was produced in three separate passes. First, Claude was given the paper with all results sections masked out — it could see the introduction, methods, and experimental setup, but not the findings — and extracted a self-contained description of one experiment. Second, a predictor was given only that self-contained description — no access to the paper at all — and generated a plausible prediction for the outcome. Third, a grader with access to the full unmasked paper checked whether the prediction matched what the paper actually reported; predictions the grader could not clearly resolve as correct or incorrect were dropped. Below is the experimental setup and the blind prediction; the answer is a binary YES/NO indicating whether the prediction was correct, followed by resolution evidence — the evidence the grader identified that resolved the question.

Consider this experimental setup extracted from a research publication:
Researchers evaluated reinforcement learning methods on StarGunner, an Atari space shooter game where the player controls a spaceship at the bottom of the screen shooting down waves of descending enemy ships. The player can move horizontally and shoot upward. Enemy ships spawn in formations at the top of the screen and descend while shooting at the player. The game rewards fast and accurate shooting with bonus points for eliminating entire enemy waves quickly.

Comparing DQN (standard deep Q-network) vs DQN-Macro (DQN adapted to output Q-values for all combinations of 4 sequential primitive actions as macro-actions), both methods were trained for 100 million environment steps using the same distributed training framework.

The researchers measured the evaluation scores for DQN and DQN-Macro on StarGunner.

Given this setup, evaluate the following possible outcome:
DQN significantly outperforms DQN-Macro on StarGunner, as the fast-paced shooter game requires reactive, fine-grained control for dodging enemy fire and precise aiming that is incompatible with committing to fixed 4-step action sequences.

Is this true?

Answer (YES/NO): NO